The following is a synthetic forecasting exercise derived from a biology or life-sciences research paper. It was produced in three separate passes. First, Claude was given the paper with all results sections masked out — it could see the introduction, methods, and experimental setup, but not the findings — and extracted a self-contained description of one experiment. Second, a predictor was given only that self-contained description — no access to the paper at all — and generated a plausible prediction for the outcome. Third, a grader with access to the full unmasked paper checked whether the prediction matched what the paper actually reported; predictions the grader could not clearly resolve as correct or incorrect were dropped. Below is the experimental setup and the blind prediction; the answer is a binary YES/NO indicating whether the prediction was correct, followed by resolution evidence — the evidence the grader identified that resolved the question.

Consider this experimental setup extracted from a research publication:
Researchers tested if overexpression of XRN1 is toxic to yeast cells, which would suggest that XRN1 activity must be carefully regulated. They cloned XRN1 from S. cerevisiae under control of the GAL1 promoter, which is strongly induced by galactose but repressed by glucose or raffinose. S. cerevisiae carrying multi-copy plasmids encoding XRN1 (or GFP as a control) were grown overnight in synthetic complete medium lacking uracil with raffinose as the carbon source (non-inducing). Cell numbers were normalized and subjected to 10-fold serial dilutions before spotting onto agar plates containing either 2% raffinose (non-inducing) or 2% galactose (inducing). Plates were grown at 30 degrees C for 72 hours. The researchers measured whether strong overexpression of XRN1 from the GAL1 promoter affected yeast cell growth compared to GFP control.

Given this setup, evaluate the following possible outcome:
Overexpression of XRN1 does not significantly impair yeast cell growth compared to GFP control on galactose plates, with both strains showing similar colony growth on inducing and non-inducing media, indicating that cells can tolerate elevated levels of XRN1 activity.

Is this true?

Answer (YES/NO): NO